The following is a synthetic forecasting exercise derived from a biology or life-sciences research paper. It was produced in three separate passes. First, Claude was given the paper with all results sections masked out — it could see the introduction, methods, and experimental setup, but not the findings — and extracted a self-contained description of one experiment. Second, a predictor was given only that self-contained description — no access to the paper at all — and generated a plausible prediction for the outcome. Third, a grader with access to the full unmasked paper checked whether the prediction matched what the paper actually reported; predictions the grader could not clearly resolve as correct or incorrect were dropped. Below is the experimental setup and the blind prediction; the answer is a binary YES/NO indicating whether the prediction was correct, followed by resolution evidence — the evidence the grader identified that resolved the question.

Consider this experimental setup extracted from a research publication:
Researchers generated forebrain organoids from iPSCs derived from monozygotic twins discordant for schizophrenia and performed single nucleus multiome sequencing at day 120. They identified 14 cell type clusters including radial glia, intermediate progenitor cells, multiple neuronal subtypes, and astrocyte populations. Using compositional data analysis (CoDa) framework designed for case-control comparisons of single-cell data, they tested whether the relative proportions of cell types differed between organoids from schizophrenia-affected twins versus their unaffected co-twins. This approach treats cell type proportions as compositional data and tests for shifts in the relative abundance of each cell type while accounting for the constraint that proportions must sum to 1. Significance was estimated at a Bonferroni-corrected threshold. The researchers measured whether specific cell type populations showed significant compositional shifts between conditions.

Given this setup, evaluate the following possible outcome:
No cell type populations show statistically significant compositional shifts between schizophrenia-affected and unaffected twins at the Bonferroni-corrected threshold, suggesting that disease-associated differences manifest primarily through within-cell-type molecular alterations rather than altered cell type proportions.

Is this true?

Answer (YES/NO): YES